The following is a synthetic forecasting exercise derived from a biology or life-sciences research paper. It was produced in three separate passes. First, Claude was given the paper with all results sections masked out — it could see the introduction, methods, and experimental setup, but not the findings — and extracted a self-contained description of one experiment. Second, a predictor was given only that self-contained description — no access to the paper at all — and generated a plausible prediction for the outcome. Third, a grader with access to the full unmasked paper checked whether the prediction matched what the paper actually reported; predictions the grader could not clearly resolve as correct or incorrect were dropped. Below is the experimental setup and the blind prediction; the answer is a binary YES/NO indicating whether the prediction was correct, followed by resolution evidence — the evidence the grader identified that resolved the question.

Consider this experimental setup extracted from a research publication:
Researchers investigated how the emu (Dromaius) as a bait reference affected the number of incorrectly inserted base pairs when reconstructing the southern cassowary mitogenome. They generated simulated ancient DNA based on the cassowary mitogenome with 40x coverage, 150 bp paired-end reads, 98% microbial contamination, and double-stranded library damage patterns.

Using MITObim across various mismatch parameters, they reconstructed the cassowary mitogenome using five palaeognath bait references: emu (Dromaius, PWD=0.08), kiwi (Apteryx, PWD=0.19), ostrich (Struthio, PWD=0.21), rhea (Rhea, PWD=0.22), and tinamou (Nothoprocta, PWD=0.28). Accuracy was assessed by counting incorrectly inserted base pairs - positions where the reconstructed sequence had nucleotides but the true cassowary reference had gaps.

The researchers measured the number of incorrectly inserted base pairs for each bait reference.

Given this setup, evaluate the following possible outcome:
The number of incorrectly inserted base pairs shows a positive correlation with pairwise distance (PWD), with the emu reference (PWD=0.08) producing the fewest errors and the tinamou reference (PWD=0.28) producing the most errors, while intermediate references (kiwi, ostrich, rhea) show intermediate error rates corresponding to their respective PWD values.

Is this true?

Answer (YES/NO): NO